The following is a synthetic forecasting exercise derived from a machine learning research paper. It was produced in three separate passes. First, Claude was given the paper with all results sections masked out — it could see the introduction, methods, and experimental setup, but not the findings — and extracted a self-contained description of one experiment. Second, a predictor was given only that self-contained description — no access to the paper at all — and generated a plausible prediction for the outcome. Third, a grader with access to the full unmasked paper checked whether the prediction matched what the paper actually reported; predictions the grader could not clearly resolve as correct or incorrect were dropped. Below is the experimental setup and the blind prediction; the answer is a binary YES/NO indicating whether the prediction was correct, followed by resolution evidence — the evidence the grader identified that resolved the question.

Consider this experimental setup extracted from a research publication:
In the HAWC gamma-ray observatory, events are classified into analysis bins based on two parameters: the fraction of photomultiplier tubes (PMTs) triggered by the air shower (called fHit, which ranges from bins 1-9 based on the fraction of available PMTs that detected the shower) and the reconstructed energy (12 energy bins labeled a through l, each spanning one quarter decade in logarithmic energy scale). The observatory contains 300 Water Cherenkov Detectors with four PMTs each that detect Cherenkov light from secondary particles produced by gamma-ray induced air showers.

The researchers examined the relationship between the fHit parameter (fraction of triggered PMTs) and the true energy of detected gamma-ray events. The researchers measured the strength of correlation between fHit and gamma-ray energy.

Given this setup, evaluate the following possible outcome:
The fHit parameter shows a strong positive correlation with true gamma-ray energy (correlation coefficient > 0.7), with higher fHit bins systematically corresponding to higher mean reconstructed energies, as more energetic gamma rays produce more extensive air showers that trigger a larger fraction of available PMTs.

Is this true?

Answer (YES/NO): NO